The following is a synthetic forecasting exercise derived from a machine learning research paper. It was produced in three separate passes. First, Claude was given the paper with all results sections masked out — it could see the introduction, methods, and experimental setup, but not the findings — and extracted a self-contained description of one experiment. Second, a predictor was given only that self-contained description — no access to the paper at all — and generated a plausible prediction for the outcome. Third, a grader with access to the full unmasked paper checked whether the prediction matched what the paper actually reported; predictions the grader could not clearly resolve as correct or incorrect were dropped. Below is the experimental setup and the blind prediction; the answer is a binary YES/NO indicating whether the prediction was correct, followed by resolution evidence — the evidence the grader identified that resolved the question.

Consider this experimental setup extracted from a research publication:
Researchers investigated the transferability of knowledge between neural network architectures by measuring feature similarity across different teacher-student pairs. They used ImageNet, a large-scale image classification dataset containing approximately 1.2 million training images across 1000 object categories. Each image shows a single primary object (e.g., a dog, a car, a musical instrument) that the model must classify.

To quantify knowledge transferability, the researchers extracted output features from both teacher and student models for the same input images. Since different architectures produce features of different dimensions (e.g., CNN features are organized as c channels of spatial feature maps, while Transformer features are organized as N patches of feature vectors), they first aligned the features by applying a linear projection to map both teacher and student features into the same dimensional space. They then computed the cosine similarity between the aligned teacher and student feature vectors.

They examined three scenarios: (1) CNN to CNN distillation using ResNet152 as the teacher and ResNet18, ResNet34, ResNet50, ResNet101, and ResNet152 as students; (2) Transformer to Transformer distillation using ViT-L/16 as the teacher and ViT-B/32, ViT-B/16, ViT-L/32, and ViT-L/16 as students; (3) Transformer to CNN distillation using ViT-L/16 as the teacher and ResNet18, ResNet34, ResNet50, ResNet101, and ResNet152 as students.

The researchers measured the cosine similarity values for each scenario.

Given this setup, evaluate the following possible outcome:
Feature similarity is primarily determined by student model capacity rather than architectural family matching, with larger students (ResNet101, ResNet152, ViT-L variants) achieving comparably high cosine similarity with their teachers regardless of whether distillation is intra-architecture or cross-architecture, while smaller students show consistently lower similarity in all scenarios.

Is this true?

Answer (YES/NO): NO